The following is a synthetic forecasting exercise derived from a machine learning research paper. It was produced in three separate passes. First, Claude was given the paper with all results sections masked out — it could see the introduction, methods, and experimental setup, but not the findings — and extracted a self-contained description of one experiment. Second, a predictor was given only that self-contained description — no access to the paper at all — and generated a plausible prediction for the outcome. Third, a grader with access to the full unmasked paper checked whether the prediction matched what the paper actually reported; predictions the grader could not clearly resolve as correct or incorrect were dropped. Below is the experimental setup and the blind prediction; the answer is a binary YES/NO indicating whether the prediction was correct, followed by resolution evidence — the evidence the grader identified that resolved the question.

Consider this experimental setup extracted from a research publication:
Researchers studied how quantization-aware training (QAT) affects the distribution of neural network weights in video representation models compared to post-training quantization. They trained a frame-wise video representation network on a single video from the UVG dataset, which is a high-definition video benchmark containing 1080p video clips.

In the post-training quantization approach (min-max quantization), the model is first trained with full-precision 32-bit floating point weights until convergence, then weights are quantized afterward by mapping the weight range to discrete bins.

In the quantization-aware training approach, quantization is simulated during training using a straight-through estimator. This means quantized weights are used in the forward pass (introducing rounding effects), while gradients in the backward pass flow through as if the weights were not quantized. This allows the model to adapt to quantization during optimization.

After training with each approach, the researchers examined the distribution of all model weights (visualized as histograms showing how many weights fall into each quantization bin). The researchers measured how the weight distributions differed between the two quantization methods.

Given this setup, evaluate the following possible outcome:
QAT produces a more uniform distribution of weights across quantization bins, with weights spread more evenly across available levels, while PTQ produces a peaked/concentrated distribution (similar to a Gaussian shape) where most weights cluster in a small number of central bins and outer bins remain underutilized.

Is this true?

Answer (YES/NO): NO